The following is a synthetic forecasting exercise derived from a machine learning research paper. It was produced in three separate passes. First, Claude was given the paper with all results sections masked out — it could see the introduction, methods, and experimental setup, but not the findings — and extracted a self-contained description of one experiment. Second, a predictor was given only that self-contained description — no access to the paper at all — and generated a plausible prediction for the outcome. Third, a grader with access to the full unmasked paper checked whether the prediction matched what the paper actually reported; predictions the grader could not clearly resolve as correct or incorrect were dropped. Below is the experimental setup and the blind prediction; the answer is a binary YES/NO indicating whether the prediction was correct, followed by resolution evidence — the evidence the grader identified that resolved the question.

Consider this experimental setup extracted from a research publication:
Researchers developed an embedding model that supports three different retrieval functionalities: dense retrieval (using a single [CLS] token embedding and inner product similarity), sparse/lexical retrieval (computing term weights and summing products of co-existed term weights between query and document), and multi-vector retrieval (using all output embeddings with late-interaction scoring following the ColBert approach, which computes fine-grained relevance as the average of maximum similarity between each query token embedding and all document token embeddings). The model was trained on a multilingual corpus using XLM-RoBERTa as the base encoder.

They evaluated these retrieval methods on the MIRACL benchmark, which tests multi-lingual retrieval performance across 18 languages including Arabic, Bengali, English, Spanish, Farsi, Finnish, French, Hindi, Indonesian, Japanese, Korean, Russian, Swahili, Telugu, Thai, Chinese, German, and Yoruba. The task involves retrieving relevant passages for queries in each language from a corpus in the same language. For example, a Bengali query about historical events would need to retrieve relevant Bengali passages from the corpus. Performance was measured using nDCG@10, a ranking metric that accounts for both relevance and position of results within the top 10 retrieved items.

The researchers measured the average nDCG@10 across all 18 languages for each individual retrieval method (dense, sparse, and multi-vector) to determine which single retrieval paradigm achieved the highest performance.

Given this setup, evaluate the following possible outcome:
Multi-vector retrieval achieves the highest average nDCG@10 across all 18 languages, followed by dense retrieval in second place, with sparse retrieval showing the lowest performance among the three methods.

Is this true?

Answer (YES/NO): YES